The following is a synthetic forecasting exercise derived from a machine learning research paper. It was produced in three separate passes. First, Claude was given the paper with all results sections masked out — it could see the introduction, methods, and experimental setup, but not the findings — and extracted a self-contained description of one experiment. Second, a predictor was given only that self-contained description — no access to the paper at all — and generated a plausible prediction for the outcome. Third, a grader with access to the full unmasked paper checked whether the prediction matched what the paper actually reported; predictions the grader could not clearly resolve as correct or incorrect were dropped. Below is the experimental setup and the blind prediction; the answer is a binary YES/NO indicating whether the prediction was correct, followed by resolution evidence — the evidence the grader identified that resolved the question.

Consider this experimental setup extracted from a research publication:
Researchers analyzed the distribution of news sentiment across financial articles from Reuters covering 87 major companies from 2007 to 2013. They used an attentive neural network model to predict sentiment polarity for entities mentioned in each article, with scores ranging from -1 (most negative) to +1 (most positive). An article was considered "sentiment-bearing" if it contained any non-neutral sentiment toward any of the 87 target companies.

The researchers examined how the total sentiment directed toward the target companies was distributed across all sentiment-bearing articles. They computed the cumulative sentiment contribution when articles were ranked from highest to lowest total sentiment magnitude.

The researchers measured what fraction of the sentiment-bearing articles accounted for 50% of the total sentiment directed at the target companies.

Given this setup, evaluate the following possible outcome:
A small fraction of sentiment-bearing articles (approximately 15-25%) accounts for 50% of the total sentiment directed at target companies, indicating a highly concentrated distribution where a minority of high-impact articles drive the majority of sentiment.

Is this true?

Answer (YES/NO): NO